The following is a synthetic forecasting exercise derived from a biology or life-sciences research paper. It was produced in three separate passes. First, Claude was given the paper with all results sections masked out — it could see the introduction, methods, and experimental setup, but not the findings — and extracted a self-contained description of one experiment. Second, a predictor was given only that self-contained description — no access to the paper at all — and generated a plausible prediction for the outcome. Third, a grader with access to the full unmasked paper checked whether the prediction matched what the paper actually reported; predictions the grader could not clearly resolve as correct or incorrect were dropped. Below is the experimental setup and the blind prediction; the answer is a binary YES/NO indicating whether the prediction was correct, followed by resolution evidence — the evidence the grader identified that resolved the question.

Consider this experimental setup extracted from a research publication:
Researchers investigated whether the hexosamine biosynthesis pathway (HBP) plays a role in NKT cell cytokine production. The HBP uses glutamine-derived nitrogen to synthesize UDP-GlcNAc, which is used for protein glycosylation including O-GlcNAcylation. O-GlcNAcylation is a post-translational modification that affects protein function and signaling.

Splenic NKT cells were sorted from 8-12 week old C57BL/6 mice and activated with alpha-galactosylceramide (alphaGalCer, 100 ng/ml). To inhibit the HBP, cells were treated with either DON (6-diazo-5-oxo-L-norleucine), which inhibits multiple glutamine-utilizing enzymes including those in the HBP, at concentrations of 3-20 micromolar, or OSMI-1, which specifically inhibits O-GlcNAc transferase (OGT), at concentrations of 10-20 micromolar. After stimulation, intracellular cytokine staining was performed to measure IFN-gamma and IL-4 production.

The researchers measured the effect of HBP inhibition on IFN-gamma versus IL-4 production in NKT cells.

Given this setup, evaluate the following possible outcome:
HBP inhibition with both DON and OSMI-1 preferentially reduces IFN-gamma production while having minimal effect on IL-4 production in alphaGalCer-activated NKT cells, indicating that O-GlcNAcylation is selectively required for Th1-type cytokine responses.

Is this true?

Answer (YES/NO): YES